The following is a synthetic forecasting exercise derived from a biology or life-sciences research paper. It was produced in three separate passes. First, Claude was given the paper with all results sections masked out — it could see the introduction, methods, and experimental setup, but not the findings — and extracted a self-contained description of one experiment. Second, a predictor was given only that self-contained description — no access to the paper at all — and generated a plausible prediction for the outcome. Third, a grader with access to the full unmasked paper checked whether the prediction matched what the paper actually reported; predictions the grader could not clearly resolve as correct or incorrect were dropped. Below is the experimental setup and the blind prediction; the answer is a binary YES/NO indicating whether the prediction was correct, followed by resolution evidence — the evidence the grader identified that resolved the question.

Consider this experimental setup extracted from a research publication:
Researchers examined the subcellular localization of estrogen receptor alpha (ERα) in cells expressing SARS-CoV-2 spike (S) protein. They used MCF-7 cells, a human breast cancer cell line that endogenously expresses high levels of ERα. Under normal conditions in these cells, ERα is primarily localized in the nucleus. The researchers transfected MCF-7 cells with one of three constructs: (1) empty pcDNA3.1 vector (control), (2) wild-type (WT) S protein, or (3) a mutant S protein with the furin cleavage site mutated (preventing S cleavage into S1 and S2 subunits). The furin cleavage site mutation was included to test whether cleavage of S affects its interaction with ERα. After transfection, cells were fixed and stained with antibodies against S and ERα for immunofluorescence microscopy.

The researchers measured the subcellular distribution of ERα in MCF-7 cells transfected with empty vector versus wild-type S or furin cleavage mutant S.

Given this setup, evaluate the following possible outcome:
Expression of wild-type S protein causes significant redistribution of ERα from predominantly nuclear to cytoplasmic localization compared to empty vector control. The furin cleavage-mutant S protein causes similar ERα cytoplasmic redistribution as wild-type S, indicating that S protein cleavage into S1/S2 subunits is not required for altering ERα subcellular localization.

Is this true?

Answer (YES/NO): YES